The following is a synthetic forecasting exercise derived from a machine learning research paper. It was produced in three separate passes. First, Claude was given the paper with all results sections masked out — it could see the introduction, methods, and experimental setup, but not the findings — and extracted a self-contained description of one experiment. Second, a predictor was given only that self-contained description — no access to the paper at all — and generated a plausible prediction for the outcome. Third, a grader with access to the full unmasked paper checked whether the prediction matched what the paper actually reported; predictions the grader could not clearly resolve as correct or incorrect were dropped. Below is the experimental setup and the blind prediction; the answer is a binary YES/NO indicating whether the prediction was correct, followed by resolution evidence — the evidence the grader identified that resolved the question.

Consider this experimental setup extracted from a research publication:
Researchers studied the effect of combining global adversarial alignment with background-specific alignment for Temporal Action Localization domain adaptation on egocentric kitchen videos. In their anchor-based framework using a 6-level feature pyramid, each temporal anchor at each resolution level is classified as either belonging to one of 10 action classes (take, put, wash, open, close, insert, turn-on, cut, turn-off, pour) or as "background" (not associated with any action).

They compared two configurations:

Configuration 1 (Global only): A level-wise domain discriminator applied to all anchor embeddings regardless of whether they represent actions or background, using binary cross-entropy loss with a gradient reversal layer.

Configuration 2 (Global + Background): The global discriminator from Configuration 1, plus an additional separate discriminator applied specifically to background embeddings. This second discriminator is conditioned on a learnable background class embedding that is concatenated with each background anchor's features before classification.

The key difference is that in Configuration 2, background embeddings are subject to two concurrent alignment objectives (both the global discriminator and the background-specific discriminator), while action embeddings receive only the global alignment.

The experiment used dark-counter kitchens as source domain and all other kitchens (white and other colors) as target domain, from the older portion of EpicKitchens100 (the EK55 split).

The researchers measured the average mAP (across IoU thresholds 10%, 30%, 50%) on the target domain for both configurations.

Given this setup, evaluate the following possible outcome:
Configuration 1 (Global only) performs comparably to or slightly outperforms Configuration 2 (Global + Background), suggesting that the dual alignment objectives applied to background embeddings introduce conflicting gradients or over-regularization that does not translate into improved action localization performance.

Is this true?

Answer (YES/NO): YES